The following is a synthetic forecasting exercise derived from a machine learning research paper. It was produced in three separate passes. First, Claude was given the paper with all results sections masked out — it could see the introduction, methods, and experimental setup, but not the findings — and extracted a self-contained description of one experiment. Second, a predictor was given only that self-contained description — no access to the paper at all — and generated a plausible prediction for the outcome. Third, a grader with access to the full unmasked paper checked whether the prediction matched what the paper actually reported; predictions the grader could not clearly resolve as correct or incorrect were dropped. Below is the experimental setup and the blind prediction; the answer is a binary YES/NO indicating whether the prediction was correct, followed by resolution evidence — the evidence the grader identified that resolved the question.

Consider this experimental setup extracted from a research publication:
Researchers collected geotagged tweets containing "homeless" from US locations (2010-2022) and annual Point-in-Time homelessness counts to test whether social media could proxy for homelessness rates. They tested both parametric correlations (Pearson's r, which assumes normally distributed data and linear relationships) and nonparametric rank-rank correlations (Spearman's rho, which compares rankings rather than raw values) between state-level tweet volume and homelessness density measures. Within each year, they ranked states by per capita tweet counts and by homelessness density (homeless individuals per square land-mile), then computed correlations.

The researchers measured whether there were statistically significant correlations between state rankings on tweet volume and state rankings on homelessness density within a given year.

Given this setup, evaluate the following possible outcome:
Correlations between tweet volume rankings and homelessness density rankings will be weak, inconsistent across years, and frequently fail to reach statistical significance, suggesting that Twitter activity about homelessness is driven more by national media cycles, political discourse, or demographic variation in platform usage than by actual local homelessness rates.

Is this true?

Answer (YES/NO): NO